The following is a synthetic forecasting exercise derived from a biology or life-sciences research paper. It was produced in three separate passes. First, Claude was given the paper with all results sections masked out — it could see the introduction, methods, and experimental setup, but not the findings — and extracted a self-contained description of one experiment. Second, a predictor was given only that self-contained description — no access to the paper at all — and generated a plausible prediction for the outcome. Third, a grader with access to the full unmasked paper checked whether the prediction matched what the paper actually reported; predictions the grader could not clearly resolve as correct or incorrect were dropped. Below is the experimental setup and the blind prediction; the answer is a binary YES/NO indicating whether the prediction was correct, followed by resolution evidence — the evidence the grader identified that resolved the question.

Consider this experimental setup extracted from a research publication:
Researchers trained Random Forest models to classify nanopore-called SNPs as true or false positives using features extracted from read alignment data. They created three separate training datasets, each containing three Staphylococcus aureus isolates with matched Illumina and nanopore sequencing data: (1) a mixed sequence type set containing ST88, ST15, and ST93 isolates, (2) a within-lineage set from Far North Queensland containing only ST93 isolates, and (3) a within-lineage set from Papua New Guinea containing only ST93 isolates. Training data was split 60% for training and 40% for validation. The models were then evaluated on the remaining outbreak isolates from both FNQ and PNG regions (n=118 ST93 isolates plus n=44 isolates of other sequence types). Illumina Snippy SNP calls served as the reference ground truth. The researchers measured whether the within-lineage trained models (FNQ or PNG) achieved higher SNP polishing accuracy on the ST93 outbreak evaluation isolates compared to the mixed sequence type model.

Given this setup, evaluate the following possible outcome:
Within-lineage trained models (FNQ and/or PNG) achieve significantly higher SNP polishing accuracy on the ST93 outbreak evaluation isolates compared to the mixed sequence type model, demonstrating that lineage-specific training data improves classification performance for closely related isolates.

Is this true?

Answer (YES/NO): NO